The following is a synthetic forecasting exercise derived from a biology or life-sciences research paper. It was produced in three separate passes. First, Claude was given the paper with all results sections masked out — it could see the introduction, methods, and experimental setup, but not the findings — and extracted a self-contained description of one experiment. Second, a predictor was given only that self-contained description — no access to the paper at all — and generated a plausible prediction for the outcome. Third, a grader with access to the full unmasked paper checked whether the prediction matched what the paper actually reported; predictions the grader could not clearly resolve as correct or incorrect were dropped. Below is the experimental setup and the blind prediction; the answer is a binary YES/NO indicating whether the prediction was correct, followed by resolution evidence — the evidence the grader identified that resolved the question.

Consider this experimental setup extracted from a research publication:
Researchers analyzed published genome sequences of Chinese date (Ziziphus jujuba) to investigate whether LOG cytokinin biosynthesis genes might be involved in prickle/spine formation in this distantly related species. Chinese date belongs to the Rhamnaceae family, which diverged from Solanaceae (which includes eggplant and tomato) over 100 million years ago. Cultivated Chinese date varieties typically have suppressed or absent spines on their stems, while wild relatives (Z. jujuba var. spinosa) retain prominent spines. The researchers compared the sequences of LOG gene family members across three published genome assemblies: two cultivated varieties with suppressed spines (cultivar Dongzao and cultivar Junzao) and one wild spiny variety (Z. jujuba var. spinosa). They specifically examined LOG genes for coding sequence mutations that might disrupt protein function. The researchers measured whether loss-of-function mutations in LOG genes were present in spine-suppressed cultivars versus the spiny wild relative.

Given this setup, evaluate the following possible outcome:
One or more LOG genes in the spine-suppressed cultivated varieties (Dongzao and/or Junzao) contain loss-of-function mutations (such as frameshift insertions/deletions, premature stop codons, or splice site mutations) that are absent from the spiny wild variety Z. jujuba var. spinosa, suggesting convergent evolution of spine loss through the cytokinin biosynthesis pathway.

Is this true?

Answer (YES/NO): YES